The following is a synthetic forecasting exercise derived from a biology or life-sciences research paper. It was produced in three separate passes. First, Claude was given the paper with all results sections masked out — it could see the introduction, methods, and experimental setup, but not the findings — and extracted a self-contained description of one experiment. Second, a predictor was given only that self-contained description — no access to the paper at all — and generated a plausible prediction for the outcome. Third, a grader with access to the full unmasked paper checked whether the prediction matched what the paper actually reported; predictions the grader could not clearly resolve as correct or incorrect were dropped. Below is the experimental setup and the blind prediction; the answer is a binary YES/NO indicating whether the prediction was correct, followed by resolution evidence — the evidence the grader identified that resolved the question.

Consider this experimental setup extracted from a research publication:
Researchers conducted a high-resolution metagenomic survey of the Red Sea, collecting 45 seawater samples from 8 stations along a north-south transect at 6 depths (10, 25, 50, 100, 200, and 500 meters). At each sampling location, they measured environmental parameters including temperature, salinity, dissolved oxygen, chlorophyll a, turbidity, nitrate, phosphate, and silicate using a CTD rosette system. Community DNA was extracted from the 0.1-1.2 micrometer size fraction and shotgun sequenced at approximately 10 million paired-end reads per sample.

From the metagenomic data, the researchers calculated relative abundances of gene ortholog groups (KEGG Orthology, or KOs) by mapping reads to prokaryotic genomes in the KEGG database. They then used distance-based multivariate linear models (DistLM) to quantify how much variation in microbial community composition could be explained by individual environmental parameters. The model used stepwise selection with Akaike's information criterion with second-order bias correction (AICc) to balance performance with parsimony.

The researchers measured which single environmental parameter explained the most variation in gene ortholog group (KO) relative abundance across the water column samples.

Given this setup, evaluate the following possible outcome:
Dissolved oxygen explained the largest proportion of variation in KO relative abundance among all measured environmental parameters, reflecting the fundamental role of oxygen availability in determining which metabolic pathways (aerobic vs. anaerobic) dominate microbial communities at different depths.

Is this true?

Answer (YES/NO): NO